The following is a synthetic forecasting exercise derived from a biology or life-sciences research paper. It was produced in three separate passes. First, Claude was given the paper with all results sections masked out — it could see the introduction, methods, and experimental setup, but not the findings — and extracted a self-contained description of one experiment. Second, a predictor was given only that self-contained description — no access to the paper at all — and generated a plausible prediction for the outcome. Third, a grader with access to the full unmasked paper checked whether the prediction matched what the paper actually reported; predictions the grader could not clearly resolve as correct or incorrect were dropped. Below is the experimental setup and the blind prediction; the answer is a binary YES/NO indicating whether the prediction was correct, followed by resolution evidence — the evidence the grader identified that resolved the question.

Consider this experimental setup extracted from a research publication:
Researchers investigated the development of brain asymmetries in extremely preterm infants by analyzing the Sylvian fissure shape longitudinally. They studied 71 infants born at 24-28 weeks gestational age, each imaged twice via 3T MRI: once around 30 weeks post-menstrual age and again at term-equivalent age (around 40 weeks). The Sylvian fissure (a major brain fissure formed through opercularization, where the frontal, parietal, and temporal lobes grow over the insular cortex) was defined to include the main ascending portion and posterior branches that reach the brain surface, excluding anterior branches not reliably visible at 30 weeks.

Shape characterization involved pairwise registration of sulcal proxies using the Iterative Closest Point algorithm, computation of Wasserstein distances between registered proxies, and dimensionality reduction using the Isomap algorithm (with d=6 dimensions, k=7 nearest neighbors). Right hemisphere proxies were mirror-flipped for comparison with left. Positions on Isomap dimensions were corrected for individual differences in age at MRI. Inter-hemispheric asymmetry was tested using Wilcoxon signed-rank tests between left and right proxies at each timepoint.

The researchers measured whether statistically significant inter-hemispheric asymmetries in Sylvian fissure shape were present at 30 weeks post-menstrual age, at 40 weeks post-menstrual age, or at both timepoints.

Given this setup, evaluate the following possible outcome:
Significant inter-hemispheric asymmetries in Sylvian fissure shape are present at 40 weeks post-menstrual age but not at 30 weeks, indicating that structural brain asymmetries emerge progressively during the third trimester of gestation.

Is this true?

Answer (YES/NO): NO